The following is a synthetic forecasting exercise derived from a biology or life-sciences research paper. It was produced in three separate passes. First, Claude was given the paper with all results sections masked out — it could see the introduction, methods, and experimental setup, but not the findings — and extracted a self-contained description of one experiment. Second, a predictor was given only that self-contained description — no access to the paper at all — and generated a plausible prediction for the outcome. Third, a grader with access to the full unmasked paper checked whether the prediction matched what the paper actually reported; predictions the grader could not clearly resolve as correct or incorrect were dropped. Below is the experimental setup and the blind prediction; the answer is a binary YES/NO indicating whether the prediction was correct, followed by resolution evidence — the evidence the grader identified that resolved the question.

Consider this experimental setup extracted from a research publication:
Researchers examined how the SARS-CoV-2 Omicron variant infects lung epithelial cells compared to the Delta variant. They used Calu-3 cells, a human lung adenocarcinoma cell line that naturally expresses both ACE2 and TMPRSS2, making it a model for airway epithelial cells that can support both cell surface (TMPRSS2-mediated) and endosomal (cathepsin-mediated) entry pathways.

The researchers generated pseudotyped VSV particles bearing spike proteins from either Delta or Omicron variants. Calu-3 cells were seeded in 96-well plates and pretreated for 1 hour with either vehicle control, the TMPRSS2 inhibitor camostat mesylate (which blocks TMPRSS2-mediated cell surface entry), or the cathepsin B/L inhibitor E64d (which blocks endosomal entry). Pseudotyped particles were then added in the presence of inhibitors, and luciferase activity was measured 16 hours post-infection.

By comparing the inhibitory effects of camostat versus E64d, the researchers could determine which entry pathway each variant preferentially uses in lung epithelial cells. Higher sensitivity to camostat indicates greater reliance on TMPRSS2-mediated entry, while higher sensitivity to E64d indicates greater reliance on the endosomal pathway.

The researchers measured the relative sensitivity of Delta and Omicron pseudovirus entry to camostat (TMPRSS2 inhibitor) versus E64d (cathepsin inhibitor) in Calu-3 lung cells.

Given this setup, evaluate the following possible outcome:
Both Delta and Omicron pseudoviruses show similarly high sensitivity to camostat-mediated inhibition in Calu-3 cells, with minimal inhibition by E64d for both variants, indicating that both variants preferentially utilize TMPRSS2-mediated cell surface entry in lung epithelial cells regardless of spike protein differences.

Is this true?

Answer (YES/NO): YES